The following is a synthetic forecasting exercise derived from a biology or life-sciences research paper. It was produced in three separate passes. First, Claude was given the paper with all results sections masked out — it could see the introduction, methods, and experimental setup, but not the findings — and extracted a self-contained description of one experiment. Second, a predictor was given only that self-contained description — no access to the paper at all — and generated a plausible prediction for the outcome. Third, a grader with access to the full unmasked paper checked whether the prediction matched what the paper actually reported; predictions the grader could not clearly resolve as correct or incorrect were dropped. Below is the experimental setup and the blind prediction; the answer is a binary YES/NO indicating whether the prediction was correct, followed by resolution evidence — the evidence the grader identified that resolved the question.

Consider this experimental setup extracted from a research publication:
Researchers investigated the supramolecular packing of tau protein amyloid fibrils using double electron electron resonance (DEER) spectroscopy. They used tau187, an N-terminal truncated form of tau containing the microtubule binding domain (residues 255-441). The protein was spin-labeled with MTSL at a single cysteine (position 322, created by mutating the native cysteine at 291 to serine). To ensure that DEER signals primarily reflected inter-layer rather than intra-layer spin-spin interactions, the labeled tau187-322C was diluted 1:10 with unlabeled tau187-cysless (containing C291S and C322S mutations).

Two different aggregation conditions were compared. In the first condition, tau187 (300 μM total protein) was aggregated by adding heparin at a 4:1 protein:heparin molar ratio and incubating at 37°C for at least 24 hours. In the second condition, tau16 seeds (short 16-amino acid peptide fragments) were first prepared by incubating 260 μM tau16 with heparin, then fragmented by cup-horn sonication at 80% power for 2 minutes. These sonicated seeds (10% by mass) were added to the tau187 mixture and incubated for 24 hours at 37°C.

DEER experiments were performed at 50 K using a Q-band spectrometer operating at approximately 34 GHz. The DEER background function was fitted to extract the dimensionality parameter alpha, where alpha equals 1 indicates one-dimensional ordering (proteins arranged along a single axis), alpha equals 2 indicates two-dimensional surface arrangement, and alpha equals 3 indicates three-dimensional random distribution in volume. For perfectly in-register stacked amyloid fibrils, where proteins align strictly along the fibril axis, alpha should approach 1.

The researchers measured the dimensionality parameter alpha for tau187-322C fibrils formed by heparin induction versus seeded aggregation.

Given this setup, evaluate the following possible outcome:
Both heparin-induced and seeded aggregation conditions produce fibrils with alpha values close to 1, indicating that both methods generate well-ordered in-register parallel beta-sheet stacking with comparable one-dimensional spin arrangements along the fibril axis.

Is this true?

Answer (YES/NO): NO